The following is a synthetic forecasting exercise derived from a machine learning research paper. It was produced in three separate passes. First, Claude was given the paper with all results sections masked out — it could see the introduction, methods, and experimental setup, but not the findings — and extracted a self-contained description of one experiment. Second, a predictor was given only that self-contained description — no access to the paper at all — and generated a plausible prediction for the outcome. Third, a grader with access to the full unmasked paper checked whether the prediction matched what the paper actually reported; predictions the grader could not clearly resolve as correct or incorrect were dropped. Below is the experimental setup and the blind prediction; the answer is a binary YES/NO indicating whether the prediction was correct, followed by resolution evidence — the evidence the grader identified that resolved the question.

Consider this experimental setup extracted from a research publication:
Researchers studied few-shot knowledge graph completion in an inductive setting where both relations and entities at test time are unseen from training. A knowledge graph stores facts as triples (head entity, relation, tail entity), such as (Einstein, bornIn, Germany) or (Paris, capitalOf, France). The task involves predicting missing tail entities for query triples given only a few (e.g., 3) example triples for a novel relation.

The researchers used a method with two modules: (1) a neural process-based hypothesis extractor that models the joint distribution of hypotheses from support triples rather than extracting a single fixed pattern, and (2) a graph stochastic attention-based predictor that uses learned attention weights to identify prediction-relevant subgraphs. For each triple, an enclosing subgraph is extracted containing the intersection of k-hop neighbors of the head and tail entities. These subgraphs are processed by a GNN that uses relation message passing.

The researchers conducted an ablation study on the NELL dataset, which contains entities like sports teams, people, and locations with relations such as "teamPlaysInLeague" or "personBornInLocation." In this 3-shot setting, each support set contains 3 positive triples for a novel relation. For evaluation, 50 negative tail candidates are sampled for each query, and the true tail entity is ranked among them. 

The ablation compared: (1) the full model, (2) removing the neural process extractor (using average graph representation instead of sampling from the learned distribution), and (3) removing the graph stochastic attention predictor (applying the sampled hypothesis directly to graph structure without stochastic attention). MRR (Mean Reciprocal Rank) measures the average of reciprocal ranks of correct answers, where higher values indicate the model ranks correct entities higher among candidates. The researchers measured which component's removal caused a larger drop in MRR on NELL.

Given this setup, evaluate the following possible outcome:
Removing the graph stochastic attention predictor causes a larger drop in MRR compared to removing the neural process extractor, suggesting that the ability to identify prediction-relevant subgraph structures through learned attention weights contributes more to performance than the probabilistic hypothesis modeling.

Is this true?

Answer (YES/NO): YES